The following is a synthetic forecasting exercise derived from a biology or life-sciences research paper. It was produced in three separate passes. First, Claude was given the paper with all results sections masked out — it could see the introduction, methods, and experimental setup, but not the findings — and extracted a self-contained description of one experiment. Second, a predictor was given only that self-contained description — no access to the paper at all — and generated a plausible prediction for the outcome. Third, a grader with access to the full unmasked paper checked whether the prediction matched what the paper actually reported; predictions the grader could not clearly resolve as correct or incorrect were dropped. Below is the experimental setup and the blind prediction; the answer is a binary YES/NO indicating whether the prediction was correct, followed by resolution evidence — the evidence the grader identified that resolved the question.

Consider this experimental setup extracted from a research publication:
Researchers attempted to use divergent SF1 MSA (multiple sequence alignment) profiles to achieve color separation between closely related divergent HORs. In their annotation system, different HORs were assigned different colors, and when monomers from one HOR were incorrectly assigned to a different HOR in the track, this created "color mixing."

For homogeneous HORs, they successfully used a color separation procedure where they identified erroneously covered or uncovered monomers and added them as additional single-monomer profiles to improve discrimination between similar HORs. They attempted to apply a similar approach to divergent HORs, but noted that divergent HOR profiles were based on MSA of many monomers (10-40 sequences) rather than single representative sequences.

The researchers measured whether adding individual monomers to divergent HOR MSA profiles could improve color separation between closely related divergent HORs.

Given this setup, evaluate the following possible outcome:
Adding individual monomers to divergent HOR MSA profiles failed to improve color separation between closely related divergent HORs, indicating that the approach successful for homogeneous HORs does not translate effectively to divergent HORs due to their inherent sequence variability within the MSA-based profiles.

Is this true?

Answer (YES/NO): YES